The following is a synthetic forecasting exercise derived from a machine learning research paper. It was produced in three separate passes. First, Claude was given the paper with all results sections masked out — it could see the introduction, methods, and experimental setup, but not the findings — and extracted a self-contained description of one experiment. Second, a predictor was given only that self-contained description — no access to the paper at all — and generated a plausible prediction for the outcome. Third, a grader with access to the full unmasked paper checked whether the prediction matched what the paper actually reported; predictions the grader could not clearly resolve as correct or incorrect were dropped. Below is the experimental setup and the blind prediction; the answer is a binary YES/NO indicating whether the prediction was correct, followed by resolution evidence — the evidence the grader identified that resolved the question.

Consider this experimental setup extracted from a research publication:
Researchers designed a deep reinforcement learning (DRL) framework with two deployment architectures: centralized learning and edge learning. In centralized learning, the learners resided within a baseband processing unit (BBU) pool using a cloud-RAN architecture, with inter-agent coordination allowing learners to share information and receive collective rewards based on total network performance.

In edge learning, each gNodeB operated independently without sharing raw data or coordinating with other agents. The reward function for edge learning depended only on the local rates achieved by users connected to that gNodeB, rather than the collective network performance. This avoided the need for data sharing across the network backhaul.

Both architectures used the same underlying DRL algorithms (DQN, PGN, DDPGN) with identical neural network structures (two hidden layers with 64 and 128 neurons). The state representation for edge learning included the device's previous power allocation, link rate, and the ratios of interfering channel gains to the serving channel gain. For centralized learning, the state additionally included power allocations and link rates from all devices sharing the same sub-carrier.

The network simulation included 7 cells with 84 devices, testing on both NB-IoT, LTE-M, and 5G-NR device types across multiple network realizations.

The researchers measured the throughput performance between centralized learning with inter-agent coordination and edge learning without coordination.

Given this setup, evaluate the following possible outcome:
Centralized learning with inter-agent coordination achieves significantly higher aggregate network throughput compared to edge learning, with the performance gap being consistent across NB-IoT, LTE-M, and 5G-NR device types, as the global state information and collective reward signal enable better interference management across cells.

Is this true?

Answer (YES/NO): NO